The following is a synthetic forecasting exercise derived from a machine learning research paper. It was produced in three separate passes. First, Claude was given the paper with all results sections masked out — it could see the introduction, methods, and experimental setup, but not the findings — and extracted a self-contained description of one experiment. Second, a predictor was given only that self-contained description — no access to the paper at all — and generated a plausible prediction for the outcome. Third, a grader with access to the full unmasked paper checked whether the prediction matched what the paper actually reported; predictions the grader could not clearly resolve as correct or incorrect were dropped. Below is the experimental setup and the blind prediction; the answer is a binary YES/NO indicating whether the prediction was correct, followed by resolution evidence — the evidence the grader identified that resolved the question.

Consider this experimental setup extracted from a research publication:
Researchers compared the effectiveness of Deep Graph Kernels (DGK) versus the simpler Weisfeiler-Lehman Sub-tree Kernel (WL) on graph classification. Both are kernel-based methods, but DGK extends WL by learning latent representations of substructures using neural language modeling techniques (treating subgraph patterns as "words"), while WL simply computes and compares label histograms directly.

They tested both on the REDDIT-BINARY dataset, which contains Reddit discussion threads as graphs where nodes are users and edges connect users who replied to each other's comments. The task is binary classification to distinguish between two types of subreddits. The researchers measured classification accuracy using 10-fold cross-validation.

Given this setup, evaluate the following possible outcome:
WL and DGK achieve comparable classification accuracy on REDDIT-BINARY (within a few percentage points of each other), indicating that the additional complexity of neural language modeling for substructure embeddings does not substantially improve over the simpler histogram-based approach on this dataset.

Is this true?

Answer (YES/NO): NO